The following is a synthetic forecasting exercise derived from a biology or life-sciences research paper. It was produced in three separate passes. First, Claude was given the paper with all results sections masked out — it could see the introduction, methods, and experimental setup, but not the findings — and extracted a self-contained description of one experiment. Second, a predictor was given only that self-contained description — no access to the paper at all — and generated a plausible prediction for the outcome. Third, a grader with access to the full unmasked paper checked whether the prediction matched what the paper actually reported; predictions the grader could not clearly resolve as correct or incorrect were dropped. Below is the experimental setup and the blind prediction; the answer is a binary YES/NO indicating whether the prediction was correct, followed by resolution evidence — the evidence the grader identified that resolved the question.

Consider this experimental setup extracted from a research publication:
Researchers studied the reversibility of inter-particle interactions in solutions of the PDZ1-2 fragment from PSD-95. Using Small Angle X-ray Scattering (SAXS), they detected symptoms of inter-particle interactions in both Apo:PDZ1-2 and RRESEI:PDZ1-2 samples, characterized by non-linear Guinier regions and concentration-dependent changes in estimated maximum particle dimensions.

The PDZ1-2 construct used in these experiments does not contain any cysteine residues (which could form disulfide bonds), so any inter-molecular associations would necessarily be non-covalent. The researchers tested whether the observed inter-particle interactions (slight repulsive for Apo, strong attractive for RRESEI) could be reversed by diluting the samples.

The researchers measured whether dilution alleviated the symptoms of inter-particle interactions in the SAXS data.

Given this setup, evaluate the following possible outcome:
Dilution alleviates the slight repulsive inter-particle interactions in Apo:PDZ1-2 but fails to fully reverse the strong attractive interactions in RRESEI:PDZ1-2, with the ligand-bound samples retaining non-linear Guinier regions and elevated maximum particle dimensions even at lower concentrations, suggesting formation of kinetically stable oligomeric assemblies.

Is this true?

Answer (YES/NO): NO